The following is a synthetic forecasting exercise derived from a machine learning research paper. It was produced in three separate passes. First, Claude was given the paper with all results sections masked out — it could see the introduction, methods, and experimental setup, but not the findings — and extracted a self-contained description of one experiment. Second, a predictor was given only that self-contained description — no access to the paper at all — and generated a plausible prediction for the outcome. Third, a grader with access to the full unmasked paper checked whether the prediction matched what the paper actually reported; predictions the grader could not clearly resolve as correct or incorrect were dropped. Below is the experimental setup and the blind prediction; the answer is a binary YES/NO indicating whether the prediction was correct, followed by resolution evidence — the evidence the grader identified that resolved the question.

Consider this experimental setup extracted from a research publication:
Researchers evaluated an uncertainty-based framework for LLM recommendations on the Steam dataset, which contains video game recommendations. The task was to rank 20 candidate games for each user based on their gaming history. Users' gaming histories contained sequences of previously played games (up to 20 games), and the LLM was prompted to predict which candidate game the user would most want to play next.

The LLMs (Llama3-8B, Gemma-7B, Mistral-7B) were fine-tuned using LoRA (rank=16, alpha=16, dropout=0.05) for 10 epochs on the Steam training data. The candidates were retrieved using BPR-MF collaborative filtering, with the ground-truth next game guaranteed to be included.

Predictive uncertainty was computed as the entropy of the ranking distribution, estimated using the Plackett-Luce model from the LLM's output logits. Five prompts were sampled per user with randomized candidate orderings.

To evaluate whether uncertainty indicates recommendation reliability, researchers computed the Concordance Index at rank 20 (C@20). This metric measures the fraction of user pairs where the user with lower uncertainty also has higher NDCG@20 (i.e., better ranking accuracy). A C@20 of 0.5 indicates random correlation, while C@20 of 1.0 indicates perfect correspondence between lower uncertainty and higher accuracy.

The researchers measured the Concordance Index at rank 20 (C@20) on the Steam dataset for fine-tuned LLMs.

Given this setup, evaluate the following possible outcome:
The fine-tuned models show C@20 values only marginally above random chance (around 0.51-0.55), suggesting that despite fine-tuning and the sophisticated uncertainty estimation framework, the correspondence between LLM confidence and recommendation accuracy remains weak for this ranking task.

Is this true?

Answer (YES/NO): NO